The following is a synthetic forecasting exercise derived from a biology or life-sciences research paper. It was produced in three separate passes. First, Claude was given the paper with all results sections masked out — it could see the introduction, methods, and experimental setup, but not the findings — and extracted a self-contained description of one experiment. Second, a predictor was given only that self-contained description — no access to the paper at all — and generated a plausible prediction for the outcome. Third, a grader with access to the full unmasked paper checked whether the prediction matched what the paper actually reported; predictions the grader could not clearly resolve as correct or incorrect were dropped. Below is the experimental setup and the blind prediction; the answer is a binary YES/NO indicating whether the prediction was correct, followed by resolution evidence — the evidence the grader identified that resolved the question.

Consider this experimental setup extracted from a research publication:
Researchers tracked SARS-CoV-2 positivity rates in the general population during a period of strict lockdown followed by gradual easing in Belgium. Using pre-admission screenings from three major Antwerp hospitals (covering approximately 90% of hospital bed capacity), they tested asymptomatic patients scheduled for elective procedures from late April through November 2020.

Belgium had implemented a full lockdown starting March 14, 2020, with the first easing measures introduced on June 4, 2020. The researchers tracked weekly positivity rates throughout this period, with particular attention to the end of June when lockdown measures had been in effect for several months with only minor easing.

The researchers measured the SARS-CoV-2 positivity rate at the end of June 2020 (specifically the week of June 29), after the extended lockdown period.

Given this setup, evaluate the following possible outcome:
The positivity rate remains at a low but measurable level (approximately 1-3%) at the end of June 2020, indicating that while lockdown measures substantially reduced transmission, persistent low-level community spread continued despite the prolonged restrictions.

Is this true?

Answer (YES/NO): NO